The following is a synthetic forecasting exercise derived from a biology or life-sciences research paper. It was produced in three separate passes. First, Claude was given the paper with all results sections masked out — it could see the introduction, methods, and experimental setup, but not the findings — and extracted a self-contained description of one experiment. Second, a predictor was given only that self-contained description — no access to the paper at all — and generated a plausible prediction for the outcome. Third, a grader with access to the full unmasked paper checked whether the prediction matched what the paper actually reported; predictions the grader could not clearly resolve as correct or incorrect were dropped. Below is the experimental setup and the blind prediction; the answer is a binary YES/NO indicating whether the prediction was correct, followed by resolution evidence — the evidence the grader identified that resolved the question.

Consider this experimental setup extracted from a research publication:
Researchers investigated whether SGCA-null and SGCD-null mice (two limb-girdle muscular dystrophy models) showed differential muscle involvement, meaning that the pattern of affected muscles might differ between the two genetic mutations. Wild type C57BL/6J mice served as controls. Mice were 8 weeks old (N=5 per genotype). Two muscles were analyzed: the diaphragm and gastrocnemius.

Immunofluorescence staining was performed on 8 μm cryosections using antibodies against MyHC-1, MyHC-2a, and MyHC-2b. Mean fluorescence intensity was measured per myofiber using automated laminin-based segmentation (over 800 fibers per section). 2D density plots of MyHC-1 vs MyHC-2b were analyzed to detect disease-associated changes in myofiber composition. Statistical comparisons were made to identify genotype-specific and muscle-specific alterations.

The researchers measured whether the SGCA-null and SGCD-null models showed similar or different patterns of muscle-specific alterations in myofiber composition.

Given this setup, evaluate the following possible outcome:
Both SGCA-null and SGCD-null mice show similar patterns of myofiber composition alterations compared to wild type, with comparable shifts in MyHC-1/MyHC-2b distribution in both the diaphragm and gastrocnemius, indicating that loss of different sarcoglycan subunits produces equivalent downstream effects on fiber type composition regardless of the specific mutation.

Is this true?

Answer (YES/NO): NO